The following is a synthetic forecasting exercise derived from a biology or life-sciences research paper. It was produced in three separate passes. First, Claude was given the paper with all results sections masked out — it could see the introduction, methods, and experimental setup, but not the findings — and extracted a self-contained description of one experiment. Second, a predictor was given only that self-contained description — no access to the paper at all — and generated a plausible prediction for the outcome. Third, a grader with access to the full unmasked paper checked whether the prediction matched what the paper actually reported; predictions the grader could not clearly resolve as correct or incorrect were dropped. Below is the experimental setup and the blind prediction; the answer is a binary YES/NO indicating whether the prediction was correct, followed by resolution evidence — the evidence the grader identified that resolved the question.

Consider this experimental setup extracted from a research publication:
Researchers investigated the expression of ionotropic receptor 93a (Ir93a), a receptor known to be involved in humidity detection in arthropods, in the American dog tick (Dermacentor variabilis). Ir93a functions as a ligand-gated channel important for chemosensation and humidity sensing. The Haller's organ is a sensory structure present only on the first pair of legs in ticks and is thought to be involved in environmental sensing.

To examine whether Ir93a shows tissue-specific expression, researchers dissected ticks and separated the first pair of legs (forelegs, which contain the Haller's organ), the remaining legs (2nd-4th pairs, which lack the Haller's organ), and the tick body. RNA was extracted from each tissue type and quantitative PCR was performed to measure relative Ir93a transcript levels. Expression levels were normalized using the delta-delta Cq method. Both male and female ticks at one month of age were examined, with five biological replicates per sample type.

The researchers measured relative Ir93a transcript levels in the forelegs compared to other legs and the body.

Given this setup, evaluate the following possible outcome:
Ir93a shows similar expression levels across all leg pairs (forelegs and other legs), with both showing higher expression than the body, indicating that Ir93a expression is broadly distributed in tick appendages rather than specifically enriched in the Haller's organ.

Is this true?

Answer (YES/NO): NO